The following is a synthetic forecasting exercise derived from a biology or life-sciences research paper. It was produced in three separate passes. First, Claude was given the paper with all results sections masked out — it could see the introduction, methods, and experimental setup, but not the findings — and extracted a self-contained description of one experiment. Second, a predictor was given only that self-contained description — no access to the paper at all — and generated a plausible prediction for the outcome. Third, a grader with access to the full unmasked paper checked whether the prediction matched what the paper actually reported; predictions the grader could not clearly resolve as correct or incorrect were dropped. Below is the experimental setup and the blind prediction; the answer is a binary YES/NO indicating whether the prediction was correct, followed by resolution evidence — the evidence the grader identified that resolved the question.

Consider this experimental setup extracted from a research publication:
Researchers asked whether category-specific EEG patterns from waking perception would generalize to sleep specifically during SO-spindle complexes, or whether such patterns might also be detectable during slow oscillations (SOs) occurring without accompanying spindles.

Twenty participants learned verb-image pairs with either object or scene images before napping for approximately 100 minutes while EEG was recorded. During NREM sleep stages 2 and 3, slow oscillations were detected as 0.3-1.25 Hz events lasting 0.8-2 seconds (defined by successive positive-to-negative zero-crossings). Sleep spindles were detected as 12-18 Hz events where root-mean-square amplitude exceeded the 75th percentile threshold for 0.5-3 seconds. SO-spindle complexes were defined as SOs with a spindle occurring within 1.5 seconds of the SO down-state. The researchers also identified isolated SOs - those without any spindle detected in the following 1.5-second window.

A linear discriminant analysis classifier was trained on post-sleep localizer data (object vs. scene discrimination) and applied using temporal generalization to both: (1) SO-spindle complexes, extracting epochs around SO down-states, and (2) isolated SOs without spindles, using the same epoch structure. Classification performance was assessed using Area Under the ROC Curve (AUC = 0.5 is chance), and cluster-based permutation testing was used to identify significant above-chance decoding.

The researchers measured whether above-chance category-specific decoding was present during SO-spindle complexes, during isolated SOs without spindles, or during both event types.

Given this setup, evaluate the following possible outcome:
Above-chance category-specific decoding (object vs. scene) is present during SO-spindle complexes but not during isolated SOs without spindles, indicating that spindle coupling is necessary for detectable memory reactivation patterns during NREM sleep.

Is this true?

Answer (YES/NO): YES